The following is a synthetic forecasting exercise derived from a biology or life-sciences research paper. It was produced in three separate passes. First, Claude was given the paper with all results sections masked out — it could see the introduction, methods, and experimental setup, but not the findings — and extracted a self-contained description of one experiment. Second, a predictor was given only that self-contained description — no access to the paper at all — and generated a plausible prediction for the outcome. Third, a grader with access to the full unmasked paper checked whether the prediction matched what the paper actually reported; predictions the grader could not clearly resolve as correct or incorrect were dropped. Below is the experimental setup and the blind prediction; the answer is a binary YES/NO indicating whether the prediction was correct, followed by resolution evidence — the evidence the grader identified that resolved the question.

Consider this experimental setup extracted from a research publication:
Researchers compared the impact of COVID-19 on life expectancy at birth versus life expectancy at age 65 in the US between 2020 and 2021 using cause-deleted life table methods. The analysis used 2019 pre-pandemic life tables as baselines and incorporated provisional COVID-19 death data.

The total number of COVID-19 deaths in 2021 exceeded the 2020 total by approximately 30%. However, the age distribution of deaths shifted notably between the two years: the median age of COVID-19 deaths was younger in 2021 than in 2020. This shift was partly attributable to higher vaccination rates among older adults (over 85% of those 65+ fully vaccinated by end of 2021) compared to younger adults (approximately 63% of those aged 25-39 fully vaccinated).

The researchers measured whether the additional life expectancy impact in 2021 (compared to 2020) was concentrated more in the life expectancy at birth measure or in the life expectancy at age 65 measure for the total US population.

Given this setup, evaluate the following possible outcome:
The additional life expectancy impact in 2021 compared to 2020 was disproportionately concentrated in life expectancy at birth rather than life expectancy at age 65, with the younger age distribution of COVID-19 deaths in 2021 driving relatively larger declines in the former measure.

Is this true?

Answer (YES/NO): YES